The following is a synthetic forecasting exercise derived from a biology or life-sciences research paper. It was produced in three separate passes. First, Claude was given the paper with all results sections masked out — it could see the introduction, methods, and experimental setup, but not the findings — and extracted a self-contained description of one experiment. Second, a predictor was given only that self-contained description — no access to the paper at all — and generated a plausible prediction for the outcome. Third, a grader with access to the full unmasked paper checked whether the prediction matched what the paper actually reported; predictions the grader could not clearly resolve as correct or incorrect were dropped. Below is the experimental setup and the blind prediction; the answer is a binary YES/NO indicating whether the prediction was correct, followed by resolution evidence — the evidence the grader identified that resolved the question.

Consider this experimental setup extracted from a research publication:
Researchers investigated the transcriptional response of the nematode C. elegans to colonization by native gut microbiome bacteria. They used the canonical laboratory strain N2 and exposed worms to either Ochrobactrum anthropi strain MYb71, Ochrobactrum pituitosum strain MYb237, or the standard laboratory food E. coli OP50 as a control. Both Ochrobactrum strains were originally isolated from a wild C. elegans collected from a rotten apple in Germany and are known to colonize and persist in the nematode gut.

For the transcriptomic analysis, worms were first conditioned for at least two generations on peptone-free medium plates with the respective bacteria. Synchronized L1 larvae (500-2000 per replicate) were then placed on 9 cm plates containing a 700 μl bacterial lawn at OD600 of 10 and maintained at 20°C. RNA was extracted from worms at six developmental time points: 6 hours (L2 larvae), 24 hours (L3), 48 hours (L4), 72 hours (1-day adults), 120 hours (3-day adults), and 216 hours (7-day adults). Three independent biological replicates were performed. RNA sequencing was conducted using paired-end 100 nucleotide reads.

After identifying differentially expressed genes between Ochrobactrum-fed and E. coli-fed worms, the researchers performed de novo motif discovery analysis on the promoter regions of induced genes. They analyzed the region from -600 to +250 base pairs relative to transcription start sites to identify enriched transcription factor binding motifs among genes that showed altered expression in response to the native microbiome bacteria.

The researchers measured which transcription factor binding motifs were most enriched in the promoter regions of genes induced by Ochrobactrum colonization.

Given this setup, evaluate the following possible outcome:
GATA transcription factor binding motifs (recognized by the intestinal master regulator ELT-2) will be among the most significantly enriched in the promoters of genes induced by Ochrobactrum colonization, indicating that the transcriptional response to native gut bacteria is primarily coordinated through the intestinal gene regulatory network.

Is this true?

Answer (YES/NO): YES